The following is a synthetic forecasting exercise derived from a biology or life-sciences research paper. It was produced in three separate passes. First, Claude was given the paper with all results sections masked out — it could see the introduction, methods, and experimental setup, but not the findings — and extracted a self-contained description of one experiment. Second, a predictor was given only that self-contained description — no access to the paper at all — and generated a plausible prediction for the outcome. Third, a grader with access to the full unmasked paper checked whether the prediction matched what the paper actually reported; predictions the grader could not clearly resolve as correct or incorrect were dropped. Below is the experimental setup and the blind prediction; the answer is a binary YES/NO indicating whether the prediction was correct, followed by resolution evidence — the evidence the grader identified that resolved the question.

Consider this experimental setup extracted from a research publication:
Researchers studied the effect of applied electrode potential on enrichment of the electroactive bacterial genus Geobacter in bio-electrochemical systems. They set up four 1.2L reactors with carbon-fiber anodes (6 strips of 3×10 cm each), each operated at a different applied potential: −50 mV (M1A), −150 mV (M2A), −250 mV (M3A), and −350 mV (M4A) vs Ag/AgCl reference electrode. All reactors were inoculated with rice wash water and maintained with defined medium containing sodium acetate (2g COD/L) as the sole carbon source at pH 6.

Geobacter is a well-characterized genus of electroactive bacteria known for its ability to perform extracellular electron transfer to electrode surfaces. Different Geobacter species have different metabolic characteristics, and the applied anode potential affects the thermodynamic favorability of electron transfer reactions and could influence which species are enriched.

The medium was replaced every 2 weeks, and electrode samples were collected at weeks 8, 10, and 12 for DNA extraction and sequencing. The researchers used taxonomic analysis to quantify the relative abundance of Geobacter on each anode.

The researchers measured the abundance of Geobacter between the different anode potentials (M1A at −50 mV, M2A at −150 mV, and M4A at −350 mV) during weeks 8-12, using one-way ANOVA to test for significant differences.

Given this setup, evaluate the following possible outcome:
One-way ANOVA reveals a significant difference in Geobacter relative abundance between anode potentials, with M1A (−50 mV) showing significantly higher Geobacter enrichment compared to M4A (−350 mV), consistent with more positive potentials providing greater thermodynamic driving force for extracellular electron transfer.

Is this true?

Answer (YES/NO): YES